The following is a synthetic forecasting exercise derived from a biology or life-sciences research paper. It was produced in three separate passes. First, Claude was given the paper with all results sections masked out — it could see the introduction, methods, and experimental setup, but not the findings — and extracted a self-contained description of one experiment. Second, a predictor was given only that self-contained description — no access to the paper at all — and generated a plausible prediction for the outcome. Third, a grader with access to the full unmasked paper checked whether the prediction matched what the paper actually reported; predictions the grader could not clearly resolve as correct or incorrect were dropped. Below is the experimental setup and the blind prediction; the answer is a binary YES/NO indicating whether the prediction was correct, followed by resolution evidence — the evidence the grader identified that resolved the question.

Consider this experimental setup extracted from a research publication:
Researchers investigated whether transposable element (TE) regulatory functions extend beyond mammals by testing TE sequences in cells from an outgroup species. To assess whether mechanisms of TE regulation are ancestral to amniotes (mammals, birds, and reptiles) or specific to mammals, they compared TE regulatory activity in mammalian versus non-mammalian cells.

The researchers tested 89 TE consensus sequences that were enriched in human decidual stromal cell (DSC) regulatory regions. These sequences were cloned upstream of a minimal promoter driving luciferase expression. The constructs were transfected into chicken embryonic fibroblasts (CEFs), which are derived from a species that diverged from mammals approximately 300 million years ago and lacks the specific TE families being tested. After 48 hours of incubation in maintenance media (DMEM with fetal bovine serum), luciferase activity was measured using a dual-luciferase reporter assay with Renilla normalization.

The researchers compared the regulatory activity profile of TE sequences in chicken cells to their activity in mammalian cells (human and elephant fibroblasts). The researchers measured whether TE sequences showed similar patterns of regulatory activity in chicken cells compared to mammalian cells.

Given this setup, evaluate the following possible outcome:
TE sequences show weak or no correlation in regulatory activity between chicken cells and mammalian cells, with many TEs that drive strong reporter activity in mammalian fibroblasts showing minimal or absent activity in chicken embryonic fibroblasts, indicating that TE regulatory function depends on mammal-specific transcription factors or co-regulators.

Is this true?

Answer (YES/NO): NO